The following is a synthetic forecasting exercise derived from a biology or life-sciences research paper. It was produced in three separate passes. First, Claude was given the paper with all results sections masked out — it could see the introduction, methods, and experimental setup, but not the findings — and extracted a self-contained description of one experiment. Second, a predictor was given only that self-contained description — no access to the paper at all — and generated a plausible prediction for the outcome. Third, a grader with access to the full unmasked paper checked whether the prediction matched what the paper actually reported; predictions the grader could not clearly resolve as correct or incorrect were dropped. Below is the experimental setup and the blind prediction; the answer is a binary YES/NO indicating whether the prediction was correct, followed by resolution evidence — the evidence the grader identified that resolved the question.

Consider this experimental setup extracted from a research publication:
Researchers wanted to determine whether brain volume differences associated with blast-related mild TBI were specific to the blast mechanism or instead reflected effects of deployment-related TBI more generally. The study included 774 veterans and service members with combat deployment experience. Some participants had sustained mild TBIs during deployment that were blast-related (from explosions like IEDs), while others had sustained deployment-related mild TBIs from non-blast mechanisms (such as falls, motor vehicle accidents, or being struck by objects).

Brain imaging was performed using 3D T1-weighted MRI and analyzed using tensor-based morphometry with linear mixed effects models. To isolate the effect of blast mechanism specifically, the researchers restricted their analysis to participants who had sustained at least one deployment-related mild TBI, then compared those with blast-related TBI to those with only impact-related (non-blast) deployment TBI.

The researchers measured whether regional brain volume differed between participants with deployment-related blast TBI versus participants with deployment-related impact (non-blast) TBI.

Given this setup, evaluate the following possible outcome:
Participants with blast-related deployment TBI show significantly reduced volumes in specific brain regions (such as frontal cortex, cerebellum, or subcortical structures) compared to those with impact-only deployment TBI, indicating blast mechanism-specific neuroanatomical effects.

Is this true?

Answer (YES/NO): YES